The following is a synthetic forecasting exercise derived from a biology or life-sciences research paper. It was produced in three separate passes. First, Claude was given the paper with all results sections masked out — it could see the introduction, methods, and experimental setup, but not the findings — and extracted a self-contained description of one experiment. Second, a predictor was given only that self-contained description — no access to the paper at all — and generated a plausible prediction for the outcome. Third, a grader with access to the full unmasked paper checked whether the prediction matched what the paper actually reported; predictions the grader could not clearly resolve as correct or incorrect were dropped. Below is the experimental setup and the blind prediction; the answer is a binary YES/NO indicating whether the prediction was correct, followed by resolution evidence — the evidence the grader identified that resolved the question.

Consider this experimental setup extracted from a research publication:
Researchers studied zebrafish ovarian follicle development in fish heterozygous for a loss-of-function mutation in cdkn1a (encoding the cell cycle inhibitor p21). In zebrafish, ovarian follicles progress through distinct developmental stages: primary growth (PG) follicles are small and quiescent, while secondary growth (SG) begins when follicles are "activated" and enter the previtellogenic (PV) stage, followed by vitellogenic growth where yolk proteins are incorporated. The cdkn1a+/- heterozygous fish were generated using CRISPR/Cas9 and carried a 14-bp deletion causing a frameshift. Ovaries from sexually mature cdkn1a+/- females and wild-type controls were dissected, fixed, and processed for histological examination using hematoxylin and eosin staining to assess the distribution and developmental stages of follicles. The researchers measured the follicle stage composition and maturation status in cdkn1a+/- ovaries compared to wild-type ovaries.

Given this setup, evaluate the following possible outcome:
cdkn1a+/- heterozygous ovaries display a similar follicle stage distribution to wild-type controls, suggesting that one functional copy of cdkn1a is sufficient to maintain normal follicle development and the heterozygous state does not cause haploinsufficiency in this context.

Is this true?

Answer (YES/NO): NO